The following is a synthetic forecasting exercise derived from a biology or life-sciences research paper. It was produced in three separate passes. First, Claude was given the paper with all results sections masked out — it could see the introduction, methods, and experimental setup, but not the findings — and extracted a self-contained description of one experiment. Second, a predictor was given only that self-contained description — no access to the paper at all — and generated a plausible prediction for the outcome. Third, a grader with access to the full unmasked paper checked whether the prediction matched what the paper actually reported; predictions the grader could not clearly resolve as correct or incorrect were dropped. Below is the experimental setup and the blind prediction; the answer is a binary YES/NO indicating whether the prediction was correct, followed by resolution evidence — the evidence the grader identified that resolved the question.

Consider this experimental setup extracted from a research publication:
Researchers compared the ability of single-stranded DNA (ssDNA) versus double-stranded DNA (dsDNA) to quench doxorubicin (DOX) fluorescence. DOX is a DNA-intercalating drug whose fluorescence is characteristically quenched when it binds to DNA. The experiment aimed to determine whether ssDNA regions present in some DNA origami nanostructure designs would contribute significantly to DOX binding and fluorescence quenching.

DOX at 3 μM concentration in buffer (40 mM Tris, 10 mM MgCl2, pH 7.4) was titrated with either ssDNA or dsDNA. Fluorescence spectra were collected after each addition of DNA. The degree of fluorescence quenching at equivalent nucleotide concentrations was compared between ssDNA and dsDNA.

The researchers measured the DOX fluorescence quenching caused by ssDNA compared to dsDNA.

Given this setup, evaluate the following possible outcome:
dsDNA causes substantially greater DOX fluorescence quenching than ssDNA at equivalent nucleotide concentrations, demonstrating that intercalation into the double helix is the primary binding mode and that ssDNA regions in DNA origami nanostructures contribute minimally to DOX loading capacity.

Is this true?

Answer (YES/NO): YES